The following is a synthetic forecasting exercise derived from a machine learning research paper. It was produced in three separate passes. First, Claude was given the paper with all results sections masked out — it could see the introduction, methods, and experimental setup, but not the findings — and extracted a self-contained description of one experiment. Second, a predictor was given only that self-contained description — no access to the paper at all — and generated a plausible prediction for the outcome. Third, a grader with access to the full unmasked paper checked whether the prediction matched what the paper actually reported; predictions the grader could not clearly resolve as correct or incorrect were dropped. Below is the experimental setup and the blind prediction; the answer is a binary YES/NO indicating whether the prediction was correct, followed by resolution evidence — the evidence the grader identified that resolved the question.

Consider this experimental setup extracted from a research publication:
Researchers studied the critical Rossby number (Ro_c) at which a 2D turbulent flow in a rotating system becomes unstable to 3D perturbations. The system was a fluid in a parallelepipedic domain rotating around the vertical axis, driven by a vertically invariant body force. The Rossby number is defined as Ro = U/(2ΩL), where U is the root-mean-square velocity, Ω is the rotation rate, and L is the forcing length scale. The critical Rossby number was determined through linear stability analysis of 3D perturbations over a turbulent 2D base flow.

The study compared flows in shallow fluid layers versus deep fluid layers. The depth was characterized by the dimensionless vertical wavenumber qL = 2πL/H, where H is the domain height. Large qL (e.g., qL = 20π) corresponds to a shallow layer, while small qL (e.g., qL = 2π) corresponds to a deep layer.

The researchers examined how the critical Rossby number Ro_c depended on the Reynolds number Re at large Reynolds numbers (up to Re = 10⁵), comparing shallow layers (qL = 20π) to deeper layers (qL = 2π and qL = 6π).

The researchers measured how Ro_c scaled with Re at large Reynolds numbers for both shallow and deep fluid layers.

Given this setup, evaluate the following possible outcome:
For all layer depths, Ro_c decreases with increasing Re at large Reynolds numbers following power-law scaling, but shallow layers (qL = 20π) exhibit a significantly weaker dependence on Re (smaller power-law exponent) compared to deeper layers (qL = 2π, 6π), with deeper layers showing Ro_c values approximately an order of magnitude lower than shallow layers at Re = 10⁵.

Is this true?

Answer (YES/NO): NO